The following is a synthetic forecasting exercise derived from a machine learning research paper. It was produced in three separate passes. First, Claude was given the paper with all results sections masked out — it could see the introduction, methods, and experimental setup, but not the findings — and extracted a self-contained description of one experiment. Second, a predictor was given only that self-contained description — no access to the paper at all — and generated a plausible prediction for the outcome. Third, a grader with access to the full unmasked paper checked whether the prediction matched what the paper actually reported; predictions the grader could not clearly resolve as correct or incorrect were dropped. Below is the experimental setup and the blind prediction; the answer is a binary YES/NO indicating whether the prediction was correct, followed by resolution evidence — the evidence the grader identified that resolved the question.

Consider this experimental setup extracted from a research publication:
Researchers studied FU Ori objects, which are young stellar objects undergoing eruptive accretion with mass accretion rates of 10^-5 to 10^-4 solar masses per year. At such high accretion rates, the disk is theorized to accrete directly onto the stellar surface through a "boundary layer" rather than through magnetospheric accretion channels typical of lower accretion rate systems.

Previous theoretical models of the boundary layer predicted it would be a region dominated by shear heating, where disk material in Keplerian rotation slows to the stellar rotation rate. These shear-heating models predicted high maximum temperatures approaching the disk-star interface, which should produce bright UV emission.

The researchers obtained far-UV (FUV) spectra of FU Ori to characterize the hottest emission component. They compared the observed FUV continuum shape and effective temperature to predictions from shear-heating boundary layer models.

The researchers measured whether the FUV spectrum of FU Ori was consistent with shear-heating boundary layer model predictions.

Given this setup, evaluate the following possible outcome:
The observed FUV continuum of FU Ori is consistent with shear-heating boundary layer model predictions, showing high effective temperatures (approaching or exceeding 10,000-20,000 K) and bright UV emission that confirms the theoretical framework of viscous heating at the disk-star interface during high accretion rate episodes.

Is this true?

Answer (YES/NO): NO